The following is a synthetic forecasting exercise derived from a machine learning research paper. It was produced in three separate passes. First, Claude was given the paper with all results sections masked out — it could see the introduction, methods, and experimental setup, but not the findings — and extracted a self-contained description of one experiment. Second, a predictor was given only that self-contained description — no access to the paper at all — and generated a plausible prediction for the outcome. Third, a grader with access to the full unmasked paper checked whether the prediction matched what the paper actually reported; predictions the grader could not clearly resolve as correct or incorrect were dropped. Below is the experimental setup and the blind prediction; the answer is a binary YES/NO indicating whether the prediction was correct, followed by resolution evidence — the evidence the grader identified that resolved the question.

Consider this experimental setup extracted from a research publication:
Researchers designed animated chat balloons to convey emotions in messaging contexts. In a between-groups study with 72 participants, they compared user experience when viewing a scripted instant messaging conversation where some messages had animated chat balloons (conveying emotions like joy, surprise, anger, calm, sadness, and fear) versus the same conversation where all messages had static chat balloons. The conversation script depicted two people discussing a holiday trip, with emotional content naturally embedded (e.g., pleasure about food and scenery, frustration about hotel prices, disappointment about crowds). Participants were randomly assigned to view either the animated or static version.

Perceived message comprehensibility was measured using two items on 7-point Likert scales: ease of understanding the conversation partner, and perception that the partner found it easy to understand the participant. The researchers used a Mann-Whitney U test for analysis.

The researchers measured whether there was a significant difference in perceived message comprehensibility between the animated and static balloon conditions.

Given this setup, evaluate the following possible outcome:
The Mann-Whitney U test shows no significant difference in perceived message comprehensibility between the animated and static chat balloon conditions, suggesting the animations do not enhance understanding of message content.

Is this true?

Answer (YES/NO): YES